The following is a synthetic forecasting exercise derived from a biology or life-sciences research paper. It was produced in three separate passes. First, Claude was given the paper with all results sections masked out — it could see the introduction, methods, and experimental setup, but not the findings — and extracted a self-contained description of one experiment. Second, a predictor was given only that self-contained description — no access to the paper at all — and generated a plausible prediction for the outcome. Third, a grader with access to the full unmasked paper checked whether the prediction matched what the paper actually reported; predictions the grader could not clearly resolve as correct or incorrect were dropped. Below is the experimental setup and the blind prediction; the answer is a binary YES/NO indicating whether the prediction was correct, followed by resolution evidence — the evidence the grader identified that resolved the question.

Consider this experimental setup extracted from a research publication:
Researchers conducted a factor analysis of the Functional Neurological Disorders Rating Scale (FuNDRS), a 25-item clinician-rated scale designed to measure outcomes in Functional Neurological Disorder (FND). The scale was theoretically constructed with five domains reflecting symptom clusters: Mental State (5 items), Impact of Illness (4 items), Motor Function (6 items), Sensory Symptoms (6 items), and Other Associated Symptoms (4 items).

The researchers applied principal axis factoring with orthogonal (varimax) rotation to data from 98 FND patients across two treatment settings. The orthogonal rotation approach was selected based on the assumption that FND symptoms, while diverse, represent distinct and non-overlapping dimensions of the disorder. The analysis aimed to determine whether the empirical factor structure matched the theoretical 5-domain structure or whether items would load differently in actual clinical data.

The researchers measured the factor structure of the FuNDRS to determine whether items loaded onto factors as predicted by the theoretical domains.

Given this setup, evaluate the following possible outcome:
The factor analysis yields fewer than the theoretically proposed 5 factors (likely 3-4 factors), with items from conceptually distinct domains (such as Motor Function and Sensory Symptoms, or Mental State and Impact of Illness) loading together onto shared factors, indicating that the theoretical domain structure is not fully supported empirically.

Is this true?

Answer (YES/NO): NO